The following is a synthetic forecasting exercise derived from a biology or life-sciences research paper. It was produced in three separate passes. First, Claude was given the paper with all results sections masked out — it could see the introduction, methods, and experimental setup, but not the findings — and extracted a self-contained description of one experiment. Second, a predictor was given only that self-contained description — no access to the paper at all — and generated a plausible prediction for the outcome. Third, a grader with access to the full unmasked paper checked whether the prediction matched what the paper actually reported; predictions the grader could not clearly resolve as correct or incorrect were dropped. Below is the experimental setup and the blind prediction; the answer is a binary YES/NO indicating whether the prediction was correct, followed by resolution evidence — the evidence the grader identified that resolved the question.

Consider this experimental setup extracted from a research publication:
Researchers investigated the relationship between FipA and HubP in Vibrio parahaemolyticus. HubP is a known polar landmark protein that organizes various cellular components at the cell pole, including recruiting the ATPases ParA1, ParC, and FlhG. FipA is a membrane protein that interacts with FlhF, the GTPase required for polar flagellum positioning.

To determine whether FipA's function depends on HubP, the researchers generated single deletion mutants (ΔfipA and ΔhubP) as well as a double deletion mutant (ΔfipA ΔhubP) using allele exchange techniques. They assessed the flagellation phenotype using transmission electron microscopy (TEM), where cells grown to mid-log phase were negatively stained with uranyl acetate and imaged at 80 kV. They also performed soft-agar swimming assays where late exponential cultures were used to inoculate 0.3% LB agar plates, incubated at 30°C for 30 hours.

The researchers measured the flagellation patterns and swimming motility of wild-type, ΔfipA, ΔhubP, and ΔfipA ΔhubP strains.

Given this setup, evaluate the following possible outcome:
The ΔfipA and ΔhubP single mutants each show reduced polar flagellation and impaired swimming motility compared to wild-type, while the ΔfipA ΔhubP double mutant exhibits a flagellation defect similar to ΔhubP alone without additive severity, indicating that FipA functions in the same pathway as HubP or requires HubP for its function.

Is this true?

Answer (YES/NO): NO